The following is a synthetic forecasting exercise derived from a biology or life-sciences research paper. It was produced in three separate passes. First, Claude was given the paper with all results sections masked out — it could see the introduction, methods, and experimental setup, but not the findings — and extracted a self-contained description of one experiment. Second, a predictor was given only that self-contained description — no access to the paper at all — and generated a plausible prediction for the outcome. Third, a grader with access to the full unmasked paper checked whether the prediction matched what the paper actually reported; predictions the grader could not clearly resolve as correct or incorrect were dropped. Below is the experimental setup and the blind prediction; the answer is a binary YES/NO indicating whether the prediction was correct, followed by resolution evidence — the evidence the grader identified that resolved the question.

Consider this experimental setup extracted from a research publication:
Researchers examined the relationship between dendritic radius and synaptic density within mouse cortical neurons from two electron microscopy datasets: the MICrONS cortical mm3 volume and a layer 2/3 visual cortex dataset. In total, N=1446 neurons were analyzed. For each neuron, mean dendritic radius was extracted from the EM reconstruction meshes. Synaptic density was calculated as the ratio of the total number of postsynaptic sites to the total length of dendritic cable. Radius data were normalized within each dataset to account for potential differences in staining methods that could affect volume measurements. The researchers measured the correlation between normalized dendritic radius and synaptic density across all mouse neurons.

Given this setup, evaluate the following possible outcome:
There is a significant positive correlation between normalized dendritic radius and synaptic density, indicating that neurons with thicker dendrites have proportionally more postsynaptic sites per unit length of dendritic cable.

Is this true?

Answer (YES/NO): YES